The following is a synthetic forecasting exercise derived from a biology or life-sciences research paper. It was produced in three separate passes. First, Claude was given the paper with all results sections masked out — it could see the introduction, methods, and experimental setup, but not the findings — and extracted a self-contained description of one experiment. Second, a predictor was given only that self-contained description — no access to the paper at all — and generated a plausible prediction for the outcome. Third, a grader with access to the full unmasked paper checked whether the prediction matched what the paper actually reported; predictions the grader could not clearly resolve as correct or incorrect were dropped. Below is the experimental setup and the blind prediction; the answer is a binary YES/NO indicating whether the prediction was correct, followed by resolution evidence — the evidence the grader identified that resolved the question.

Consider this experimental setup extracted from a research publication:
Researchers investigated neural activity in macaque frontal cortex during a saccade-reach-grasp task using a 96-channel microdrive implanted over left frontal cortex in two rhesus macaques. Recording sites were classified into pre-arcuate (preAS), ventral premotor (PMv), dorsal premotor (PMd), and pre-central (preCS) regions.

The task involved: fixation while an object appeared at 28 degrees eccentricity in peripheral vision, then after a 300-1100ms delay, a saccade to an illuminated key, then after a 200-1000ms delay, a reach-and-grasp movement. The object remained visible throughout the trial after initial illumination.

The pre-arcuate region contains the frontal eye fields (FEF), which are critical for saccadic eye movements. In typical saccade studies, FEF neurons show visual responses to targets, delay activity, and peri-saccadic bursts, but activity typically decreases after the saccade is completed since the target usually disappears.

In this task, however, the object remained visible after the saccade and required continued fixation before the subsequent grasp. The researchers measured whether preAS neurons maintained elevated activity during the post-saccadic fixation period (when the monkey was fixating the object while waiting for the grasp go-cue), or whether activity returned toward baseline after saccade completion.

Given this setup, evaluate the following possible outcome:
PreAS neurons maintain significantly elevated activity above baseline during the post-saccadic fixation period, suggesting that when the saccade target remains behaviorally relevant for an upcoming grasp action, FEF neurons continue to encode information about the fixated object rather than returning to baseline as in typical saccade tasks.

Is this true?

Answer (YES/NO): YES